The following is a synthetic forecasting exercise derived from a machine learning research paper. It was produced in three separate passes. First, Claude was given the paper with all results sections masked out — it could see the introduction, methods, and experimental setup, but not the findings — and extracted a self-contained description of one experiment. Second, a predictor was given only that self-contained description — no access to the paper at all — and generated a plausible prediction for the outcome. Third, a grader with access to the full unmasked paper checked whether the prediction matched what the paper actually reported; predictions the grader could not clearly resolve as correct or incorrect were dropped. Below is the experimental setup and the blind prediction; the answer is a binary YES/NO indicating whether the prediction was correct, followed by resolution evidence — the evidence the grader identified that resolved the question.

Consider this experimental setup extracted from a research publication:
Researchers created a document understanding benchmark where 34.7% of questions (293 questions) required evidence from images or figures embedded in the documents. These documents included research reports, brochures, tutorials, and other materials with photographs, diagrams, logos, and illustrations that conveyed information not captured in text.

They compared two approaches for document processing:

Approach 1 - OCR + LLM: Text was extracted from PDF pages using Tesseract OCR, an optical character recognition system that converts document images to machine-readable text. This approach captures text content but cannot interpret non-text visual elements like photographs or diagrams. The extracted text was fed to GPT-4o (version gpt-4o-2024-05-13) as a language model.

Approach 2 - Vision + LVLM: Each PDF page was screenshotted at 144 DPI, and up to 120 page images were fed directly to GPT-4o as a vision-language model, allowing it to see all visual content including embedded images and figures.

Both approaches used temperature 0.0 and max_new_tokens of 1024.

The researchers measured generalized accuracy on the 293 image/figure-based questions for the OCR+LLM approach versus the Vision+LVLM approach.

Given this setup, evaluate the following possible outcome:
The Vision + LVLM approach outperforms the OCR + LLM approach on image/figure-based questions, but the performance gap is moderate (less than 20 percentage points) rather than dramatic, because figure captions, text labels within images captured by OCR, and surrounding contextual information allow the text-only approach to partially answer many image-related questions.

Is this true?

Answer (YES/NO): NO